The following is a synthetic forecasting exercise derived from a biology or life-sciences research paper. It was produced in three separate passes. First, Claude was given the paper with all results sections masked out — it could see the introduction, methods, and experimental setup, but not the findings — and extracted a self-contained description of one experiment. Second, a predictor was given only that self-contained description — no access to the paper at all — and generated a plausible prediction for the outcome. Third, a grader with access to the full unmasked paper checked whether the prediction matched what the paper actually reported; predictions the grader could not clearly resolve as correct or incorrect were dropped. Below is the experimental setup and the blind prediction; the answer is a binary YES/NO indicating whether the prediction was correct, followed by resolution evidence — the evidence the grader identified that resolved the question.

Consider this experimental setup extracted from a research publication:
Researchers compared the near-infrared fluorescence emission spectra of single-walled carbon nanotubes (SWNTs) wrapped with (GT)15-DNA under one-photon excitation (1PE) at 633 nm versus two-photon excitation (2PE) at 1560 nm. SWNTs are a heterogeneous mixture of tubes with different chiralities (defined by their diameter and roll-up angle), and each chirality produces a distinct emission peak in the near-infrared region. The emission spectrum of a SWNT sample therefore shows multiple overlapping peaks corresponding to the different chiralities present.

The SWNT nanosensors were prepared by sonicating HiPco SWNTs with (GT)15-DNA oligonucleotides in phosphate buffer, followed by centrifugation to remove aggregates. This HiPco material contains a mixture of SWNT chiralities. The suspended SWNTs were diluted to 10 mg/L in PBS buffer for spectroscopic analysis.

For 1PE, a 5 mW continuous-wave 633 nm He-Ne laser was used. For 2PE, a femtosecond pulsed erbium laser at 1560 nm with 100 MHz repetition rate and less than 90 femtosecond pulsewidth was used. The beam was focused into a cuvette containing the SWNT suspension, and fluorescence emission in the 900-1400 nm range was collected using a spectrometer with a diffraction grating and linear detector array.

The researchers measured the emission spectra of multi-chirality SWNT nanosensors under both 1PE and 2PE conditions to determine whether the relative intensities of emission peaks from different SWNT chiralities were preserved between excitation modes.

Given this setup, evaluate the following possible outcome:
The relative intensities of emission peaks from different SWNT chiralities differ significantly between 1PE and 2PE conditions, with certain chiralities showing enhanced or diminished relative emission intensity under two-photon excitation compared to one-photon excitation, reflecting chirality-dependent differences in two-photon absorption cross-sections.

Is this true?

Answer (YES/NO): YES